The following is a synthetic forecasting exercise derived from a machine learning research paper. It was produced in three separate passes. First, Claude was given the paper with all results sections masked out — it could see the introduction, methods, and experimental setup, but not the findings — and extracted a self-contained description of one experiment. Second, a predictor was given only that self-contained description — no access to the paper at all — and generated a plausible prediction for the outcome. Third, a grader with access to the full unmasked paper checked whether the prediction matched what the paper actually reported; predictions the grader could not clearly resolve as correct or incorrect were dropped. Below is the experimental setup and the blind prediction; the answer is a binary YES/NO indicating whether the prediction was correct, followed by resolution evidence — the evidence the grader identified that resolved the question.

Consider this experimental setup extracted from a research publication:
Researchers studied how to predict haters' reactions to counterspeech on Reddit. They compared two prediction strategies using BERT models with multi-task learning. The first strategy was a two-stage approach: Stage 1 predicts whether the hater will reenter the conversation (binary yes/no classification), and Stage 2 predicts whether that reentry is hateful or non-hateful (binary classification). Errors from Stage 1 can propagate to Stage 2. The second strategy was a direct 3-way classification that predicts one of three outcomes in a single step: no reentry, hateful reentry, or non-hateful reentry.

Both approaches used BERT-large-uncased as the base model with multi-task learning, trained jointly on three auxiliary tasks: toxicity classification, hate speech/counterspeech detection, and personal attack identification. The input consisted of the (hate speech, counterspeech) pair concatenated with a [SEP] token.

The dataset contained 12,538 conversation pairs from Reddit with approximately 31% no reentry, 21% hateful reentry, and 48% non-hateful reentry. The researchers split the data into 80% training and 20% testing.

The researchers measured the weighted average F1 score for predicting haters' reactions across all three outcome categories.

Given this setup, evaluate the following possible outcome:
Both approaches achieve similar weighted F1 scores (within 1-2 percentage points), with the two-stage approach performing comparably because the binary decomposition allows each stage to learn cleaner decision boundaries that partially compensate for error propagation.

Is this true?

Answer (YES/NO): NO